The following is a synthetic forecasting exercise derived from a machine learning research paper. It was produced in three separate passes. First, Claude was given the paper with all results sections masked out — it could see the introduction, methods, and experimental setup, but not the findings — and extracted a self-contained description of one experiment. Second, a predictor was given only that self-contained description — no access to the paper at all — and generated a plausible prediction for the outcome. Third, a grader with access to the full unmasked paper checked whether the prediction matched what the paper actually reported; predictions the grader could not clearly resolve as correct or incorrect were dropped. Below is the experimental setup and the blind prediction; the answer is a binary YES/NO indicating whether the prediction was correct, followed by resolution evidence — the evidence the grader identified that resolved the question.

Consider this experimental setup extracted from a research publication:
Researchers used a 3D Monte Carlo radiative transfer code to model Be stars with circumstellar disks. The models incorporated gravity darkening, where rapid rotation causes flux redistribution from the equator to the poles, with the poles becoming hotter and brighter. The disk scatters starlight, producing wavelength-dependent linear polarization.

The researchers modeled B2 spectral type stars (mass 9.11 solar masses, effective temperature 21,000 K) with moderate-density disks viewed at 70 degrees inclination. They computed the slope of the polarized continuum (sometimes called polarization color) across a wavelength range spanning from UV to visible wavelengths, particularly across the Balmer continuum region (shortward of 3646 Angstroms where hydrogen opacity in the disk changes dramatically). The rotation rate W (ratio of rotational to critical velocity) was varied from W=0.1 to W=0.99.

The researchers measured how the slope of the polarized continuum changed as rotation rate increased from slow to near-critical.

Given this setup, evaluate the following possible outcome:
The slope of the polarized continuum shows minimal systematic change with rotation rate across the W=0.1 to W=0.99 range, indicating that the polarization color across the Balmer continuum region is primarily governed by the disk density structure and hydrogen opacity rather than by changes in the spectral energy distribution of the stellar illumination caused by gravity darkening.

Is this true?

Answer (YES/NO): NO